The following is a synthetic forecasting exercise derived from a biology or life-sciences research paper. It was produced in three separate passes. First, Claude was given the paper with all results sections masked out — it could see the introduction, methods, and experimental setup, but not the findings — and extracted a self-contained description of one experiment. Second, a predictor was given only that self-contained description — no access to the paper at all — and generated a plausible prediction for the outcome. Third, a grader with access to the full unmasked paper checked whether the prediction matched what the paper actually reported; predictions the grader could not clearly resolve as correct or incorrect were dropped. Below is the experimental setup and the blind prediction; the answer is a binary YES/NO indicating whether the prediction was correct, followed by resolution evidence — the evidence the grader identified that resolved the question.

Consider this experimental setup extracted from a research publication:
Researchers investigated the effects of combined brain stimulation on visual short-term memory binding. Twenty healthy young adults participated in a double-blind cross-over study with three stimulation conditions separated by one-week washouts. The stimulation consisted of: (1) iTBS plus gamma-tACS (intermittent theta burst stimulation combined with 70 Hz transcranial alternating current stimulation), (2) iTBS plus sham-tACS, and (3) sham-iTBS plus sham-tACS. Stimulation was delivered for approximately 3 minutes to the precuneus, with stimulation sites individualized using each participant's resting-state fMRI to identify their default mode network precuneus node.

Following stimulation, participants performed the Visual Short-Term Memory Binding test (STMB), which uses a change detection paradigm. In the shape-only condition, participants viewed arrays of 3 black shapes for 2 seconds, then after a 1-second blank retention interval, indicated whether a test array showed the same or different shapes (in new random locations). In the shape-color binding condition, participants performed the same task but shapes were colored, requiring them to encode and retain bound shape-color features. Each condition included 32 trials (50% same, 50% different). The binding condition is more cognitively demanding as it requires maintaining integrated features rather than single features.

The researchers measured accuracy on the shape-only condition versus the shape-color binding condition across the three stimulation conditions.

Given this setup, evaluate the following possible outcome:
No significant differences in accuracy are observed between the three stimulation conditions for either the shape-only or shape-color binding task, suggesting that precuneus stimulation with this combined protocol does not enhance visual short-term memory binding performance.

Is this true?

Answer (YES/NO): YES